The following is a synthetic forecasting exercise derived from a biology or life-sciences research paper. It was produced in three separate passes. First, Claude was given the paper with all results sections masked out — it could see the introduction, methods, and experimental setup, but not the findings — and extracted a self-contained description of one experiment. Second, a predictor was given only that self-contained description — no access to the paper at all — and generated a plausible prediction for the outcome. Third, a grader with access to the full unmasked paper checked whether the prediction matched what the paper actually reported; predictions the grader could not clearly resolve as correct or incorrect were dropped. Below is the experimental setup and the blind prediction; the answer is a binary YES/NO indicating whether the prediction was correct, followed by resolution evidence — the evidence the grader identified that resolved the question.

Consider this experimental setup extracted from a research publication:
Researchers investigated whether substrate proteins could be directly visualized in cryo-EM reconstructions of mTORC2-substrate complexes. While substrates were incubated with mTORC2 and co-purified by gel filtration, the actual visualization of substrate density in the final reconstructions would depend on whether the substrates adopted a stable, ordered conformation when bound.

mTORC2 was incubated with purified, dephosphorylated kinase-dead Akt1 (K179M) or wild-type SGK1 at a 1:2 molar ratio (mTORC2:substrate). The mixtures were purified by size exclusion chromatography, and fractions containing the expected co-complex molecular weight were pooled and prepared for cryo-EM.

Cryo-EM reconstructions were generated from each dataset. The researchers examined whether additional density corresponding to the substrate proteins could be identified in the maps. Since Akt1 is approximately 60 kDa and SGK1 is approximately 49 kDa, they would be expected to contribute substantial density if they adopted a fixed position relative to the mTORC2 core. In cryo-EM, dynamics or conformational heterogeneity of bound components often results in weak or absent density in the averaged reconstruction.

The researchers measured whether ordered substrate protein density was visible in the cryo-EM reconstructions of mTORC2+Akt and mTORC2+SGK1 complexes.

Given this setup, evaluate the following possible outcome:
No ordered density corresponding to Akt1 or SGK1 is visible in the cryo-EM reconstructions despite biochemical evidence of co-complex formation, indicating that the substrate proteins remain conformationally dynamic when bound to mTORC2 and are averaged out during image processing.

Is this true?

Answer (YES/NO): YES